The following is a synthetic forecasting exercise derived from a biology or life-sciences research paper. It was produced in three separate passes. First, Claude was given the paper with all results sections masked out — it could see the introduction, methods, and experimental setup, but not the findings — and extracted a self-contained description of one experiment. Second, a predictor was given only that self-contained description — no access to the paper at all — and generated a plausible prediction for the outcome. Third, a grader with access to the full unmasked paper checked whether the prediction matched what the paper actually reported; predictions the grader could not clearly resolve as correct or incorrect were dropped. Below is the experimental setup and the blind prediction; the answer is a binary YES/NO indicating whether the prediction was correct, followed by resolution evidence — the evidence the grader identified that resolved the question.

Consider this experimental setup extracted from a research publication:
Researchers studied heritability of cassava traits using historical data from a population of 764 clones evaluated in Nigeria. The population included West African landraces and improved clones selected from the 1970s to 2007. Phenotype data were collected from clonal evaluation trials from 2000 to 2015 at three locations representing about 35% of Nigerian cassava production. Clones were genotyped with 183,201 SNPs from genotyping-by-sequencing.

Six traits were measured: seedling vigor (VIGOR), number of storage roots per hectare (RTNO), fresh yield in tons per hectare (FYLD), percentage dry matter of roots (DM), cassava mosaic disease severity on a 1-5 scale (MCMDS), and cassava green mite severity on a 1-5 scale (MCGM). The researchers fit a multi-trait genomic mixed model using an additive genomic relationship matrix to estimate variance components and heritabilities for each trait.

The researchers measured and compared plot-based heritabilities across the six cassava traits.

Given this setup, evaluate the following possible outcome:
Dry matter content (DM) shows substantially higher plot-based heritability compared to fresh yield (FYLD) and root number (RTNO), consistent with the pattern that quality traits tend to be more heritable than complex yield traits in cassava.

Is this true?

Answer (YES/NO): YES